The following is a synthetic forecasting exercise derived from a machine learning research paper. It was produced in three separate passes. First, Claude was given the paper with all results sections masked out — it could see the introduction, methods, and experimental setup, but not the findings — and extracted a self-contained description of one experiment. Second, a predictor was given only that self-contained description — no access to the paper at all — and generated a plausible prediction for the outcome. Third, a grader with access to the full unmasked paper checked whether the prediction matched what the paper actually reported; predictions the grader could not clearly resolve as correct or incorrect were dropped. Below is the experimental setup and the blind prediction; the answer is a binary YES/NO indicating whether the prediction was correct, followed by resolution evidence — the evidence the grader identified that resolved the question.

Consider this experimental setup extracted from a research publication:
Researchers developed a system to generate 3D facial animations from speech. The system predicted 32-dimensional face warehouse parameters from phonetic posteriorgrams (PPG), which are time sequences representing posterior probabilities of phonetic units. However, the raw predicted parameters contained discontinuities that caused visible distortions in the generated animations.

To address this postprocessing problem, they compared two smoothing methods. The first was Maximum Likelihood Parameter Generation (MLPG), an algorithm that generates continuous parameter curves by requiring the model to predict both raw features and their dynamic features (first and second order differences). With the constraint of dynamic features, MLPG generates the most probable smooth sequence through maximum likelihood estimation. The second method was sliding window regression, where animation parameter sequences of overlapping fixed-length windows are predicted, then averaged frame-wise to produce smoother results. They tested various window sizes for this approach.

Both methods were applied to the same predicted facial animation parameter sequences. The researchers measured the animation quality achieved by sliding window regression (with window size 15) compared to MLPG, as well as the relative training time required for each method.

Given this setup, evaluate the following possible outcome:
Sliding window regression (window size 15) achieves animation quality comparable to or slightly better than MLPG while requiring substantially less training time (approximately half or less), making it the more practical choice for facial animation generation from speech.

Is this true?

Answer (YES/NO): NO